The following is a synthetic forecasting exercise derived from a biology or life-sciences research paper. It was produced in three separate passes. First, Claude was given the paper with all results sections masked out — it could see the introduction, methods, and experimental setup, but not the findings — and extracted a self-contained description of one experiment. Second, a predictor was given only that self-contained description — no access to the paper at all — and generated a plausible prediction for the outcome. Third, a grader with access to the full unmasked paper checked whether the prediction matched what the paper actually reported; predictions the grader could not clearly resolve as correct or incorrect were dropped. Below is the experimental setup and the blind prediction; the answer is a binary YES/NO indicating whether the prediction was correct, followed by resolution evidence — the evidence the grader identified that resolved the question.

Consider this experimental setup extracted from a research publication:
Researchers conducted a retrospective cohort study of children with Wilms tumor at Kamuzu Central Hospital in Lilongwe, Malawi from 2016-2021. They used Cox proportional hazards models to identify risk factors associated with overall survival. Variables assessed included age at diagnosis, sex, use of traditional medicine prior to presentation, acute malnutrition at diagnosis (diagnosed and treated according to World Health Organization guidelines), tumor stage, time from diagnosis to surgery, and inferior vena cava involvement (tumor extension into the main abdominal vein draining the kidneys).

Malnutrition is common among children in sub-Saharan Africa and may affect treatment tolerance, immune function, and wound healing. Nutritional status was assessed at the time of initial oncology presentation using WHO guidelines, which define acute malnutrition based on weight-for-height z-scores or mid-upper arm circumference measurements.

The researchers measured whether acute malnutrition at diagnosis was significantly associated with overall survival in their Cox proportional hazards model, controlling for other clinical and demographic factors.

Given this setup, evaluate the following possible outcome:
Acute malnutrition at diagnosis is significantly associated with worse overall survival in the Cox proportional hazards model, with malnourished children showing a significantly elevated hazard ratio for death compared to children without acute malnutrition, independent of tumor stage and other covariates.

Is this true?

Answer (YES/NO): NO